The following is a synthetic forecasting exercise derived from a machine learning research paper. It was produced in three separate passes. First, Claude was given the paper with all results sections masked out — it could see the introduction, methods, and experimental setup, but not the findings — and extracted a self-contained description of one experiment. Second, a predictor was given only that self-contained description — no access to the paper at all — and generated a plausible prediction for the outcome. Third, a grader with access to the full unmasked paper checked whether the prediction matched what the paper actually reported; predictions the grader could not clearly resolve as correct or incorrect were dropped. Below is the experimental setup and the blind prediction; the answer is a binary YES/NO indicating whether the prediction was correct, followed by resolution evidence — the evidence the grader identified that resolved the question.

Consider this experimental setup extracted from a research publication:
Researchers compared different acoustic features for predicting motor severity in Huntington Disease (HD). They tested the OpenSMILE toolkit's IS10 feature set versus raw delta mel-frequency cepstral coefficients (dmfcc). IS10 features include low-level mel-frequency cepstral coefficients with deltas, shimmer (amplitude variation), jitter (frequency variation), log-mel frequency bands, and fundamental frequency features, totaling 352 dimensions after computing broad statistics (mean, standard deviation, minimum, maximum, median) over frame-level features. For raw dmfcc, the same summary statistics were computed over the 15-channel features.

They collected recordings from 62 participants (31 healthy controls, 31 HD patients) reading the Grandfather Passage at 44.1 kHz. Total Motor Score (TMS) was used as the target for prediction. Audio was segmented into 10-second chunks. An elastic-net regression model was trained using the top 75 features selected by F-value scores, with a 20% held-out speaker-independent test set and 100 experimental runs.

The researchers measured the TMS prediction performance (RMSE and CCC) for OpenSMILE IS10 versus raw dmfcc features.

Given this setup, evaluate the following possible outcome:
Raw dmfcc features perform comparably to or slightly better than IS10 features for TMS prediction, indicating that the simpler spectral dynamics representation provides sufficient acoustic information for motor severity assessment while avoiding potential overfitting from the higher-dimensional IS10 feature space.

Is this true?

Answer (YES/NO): YES